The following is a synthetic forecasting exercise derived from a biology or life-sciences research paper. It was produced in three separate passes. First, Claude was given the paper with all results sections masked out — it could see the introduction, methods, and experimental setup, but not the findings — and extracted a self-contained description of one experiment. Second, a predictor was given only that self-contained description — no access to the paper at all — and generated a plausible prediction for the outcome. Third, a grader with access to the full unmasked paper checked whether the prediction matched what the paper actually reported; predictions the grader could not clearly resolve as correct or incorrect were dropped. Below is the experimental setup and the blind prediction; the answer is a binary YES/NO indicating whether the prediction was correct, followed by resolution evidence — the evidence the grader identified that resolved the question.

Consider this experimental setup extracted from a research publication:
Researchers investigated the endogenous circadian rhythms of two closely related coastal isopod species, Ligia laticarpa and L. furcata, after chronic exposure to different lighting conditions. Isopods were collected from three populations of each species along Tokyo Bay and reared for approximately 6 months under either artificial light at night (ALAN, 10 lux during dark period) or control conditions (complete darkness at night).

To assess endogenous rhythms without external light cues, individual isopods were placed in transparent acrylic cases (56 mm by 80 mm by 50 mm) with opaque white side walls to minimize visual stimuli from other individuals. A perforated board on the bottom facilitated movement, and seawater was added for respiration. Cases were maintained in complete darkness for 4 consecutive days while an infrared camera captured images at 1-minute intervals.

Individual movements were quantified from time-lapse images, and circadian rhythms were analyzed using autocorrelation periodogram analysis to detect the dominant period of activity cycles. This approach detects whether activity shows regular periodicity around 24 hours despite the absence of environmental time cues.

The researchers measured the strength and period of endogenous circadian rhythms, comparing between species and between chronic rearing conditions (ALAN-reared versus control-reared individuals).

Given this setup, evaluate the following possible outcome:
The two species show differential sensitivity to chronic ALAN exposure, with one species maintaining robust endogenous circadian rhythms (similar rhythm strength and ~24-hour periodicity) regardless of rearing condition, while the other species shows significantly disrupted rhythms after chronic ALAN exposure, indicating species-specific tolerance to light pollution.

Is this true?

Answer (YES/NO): NO